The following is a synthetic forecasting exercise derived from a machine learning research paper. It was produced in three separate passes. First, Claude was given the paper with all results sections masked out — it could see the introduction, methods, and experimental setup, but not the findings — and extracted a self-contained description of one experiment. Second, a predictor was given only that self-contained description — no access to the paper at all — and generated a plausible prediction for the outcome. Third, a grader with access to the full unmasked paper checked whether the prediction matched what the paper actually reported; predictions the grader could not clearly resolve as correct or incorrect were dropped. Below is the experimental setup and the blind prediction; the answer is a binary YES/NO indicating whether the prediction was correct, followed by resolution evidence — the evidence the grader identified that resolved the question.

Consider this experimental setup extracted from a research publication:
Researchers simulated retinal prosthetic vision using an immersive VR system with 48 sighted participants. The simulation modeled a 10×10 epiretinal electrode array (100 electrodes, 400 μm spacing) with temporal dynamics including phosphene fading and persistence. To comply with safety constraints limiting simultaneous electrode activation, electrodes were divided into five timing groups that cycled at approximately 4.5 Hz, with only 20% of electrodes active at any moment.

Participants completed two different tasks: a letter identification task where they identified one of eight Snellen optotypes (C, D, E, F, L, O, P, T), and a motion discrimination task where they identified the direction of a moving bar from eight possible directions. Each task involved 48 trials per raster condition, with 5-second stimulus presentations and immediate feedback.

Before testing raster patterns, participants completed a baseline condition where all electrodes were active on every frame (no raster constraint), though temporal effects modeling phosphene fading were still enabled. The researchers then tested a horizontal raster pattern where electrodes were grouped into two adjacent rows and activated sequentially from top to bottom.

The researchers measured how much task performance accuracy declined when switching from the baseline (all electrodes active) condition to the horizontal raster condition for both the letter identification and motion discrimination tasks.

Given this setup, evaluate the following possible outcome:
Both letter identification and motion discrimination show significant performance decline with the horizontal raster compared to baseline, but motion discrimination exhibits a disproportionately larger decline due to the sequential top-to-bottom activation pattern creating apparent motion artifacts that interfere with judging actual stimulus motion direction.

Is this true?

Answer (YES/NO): YES